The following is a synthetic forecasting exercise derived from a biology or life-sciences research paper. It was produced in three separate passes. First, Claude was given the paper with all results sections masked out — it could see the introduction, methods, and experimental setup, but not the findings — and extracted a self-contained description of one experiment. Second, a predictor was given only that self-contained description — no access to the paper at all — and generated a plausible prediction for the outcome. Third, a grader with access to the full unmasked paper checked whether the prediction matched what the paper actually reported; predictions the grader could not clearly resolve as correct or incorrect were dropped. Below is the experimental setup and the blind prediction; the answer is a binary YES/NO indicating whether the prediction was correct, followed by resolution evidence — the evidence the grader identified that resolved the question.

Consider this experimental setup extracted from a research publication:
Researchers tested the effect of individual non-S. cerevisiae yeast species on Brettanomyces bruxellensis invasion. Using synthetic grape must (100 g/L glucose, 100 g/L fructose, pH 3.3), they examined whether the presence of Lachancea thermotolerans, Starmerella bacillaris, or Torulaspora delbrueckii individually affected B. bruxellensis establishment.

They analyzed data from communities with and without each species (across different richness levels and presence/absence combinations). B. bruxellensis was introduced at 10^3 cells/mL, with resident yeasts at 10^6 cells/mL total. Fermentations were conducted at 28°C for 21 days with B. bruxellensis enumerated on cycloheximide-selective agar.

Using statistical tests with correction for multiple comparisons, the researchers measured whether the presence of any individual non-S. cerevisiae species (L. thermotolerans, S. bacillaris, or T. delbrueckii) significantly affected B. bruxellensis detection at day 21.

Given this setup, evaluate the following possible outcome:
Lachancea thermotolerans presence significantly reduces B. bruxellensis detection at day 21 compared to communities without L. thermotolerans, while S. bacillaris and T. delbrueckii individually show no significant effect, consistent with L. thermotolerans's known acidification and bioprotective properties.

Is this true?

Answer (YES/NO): NO